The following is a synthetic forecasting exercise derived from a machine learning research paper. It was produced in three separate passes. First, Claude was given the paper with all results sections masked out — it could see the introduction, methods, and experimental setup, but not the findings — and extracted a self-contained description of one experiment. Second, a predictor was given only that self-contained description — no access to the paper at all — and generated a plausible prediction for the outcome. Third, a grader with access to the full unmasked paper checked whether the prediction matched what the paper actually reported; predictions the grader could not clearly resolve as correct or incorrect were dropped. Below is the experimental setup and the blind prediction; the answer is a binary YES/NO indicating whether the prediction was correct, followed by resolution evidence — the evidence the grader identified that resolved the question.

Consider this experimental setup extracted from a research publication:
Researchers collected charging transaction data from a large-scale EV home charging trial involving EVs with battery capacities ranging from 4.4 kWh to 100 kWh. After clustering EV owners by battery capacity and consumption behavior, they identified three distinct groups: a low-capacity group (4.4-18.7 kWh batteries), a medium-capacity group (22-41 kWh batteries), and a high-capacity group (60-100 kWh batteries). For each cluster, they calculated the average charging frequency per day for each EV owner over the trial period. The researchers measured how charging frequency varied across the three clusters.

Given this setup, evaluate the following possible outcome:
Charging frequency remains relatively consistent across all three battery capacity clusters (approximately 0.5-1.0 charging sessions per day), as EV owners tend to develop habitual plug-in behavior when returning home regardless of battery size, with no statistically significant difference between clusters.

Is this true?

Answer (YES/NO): NO